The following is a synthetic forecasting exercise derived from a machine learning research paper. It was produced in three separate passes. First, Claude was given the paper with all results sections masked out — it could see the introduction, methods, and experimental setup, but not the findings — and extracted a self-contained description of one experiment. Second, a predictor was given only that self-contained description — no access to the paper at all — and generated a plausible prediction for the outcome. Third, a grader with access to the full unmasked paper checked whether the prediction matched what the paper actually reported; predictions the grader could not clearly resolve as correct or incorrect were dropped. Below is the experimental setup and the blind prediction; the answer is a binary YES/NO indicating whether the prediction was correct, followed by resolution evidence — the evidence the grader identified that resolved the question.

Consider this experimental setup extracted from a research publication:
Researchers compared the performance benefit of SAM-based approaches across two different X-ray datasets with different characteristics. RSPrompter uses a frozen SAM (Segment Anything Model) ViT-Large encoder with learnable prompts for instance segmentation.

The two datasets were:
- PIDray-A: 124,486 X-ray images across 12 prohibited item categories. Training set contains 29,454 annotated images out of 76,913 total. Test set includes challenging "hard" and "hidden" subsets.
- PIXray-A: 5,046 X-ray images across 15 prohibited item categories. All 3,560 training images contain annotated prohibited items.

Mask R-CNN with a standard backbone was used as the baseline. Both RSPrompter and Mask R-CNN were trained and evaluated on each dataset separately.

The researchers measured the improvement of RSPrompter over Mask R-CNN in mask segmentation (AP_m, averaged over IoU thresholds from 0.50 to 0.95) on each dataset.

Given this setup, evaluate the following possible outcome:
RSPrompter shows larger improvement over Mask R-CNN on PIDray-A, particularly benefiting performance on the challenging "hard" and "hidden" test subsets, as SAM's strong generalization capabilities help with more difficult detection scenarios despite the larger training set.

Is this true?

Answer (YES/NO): NO